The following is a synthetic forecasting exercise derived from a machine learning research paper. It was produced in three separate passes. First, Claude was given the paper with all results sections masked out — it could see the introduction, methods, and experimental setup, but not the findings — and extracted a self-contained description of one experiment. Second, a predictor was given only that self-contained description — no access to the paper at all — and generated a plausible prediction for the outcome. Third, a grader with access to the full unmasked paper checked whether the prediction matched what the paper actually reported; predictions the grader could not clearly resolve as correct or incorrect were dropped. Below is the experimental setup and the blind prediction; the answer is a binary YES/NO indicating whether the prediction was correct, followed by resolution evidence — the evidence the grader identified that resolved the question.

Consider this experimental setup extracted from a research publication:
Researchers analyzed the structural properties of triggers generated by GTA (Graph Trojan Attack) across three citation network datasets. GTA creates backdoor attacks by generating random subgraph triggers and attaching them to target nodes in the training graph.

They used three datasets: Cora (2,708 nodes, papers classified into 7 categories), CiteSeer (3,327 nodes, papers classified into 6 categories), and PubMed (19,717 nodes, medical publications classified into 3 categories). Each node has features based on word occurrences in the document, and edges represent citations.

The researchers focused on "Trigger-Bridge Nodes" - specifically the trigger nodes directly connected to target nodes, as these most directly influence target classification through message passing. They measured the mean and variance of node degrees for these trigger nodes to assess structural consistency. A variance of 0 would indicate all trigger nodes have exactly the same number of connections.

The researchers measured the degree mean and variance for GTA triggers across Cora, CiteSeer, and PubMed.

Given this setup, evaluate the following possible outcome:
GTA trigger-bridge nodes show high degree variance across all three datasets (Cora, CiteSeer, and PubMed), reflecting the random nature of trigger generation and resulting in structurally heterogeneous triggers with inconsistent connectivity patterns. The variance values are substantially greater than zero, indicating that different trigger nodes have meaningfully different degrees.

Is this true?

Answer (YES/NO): NO